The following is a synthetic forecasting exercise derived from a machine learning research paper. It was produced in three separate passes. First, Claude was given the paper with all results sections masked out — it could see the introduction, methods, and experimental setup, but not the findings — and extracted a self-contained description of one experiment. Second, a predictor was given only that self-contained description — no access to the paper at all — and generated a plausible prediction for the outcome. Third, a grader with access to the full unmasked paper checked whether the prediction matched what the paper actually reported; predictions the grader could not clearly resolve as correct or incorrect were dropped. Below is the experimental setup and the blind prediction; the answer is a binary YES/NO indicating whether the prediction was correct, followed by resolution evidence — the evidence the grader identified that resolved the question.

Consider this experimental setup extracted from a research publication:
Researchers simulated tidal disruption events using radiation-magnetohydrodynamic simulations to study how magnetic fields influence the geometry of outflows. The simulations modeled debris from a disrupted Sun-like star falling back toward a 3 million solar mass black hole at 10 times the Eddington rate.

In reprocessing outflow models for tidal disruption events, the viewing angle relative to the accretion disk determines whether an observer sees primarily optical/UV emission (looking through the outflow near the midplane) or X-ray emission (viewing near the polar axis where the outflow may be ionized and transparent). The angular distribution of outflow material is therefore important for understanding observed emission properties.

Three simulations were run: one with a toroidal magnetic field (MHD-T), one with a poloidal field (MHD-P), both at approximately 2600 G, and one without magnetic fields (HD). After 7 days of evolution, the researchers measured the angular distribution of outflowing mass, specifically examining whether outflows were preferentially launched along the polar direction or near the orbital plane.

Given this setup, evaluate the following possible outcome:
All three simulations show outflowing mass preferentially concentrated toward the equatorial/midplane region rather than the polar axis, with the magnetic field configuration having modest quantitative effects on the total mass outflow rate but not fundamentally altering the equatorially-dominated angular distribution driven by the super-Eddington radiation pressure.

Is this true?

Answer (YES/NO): YES